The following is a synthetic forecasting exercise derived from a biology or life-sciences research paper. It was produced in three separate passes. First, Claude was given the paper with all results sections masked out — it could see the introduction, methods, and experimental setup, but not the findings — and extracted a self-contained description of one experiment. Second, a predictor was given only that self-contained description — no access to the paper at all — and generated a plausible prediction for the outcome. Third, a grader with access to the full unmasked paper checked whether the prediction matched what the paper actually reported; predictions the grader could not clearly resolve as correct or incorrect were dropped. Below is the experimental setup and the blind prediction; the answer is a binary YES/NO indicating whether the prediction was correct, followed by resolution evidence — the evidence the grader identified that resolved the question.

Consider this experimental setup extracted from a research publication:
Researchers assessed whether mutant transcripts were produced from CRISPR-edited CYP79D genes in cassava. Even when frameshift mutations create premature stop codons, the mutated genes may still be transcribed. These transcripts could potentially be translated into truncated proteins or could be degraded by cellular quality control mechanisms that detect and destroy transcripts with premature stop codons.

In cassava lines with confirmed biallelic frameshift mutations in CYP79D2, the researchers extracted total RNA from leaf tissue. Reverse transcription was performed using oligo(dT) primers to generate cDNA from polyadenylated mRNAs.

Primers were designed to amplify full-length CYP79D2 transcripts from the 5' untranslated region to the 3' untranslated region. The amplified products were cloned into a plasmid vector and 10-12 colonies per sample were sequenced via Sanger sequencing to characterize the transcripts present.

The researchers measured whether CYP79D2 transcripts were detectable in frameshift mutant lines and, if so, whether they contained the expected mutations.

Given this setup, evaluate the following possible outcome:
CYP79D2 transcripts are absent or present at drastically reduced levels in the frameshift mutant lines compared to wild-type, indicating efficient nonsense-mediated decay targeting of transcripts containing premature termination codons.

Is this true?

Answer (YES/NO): NO